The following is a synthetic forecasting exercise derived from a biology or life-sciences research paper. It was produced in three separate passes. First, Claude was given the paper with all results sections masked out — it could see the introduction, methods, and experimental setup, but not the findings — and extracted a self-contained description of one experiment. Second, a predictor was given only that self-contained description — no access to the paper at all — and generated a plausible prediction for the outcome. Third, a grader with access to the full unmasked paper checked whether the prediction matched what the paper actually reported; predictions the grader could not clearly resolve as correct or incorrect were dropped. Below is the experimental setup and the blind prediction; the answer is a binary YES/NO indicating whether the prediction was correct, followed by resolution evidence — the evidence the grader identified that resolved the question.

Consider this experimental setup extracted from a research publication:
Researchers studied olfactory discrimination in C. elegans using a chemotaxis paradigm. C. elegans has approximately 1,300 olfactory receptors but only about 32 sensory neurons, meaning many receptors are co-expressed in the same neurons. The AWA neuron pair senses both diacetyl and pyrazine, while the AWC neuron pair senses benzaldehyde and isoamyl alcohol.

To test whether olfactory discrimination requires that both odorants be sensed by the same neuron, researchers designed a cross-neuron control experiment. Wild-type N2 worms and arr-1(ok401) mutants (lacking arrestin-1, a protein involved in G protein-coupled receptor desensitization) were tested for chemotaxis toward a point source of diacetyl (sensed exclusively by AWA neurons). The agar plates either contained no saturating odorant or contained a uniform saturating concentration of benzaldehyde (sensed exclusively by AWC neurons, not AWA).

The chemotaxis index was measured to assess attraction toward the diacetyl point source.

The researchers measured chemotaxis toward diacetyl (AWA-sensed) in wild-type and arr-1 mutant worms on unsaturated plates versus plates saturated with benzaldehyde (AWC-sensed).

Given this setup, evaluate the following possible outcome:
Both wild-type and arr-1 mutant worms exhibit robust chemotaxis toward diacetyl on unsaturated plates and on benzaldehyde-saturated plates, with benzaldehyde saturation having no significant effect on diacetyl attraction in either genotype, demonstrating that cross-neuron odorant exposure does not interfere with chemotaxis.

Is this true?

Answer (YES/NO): YES